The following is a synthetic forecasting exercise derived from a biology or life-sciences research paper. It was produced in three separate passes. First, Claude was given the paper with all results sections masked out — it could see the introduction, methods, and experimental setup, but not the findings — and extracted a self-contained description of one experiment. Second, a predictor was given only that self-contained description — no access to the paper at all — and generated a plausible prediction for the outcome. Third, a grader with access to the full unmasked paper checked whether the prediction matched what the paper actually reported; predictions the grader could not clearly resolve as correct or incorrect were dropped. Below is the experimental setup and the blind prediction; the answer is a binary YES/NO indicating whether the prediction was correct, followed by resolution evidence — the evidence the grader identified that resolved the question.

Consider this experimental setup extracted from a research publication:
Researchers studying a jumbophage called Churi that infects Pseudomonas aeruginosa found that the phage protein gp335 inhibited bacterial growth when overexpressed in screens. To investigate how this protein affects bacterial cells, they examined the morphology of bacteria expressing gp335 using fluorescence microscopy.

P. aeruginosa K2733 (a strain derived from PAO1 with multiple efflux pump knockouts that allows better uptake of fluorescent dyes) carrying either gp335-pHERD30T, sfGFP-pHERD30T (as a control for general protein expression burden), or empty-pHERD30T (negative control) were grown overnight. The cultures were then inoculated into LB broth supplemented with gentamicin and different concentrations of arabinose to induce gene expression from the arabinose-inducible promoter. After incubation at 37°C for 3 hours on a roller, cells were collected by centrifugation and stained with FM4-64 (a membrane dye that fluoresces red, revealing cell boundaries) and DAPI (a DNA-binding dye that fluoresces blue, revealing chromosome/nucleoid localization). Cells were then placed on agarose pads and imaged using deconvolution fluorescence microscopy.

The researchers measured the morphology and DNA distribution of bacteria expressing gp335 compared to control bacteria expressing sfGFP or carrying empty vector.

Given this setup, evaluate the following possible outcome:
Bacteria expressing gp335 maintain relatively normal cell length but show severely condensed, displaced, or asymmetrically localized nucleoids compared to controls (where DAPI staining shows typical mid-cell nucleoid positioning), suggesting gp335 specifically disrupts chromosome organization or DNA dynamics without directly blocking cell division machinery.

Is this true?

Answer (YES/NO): NO